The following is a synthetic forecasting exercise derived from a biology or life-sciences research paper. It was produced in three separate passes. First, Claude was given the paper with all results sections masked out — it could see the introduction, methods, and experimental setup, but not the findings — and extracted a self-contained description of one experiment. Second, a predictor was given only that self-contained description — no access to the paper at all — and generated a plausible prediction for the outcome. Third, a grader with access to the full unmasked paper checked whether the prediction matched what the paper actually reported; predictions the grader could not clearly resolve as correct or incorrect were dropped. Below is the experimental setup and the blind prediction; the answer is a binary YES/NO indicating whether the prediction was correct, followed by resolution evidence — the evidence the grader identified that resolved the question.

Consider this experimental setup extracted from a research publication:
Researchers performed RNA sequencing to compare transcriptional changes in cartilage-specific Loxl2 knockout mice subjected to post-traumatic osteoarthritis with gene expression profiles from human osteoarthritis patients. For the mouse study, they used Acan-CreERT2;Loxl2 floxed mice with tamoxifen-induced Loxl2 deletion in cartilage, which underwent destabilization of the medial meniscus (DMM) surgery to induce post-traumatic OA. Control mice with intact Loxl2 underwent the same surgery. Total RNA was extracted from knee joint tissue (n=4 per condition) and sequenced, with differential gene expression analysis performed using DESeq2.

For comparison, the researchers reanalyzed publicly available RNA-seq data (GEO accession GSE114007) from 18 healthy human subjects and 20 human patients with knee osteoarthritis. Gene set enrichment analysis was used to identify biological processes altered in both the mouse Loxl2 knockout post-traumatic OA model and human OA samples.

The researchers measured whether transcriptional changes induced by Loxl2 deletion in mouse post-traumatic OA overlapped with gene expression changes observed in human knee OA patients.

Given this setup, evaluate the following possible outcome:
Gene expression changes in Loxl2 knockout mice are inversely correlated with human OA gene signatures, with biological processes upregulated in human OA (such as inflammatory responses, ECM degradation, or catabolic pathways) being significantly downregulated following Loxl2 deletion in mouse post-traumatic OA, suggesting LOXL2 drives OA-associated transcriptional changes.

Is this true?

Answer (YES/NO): NO